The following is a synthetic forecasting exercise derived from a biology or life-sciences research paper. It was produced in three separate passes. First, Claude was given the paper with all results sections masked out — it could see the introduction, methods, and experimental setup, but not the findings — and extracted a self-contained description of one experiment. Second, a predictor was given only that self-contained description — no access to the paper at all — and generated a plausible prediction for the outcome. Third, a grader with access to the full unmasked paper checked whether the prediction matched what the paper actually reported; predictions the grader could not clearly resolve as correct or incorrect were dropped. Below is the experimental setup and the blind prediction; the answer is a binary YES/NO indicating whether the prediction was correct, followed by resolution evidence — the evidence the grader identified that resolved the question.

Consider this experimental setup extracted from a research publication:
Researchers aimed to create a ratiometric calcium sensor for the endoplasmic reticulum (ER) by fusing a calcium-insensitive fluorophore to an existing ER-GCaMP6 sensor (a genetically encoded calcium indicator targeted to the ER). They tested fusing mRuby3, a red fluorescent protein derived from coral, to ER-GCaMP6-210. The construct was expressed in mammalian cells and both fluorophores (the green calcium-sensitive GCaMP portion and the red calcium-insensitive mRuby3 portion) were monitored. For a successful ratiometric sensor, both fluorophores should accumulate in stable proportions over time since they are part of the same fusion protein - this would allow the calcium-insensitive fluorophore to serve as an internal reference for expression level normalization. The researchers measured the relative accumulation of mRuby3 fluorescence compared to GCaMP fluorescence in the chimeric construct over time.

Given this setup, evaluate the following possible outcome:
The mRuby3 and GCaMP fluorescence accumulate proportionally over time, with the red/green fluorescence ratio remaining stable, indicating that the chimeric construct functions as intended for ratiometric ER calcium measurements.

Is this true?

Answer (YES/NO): NO